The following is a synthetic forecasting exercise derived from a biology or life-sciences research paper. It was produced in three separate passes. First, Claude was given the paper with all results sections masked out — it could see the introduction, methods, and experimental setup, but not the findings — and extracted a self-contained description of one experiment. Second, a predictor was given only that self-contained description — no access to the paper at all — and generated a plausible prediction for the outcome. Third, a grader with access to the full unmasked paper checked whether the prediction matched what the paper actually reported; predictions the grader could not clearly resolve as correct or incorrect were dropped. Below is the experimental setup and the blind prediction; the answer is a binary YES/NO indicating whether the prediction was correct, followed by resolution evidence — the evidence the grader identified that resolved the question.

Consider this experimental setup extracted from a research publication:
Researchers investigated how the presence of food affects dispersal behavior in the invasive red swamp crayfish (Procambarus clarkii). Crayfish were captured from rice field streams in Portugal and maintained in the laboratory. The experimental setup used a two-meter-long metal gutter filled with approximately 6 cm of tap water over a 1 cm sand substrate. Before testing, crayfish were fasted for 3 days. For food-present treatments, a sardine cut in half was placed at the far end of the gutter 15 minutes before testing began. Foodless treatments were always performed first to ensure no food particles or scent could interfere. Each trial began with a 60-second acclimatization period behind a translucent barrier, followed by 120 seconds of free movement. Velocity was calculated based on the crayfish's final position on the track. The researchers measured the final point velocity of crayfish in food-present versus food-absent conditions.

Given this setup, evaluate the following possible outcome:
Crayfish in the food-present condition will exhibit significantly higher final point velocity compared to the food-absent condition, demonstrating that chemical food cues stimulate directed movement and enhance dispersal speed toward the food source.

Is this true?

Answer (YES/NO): NO